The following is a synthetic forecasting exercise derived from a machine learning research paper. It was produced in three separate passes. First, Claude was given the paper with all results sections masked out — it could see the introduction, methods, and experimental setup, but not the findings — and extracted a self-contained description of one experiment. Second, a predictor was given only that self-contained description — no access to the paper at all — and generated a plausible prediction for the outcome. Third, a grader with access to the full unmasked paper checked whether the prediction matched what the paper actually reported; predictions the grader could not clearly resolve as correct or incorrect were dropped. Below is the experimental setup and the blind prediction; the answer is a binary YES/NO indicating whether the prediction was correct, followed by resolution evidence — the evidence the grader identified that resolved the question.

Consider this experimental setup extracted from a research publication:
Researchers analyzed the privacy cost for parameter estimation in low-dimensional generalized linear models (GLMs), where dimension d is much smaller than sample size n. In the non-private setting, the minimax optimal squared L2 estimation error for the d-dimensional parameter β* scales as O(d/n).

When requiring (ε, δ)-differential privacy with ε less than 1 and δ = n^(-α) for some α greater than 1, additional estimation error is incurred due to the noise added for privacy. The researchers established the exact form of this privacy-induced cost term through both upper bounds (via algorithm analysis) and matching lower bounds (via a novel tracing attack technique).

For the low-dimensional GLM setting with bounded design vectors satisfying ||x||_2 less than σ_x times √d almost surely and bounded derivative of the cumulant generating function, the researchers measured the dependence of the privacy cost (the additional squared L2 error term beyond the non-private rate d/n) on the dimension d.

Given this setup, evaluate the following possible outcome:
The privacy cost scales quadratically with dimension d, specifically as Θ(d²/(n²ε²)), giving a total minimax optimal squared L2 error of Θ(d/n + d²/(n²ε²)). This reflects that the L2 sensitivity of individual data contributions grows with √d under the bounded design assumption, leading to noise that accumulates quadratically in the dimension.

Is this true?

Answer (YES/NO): YES